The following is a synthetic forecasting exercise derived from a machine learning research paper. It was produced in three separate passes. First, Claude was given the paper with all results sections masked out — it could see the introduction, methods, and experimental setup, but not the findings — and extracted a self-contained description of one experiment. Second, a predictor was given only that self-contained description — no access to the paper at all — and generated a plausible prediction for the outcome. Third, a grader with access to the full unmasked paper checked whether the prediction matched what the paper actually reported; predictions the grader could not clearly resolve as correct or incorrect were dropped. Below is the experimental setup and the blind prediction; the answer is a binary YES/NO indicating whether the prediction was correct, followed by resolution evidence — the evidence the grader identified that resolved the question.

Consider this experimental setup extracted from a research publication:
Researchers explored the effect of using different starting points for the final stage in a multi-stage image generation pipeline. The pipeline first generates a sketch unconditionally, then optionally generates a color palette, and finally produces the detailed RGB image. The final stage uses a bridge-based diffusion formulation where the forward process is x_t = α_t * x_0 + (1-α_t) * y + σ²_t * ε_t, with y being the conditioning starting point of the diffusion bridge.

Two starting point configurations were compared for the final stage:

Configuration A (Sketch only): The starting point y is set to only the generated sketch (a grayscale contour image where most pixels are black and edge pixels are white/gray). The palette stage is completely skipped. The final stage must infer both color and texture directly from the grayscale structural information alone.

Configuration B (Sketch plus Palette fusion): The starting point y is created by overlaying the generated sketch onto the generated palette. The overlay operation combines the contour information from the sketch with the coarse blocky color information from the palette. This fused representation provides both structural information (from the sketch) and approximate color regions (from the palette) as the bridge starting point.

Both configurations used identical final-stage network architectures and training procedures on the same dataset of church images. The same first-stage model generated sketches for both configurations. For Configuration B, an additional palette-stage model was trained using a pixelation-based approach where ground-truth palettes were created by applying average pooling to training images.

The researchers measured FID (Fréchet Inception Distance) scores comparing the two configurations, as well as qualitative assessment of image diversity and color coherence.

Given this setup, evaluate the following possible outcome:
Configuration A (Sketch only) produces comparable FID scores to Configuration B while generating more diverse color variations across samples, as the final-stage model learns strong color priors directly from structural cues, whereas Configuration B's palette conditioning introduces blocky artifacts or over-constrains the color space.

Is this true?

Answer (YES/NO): NO